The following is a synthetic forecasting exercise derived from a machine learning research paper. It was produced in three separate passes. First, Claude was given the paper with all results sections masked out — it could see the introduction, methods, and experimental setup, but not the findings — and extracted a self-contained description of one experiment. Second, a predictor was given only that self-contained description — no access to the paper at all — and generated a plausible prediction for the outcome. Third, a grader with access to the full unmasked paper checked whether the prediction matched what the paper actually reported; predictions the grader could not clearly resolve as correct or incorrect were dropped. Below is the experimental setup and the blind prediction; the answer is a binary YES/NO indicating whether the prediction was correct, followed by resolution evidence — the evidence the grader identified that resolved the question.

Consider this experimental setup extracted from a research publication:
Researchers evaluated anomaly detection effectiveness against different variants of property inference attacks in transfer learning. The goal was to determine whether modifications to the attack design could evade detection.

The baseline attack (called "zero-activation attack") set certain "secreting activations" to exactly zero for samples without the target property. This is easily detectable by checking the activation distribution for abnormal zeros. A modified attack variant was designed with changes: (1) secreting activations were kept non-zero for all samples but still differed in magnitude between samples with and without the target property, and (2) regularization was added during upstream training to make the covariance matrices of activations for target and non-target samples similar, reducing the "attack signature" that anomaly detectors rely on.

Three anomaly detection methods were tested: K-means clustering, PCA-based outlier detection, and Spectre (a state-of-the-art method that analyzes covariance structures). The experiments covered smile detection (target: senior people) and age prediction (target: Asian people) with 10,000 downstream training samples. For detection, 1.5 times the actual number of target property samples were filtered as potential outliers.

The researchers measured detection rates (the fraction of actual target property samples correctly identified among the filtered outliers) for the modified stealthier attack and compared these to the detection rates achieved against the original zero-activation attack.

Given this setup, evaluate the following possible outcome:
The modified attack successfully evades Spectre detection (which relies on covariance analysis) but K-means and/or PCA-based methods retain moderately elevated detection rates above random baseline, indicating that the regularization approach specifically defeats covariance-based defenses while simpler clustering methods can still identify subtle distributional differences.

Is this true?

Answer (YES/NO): NO